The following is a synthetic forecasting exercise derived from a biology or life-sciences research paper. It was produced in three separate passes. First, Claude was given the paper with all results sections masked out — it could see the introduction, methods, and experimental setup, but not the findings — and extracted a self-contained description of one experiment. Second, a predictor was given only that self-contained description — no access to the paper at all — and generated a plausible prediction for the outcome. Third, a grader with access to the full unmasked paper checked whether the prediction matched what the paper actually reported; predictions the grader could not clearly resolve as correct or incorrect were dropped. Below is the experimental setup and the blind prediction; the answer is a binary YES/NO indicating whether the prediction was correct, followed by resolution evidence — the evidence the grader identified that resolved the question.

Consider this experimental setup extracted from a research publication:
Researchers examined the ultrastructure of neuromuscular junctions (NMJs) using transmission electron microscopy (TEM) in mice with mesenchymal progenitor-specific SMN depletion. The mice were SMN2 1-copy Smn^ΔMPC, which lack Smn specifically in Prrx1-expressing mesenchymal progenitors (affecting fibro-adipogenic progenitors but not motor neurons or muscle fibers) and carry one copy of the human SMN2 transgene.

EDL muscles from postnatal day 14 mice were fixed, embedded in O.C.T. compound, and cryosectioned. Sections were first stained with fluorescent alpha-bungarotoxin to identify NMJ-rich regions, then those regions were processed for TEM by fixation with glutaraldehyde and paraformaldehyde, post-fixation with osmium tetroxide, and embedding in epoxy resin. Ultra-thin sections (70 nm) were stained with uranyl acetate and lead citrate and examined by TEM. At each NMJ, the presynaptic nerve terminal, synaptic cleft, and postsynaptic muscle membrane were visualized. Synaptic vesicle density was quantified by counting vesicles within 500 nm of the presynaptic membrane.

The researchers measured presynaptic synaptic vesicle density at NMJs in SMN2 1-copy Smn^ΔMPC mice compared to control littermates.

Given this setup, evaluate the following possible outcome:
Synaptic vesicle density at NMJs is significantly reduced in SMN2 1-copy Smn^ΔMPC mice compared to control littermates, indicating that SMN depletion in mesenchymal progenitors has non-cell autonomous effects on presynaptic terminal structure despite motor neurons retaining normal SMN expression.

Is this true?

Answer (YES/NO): NO